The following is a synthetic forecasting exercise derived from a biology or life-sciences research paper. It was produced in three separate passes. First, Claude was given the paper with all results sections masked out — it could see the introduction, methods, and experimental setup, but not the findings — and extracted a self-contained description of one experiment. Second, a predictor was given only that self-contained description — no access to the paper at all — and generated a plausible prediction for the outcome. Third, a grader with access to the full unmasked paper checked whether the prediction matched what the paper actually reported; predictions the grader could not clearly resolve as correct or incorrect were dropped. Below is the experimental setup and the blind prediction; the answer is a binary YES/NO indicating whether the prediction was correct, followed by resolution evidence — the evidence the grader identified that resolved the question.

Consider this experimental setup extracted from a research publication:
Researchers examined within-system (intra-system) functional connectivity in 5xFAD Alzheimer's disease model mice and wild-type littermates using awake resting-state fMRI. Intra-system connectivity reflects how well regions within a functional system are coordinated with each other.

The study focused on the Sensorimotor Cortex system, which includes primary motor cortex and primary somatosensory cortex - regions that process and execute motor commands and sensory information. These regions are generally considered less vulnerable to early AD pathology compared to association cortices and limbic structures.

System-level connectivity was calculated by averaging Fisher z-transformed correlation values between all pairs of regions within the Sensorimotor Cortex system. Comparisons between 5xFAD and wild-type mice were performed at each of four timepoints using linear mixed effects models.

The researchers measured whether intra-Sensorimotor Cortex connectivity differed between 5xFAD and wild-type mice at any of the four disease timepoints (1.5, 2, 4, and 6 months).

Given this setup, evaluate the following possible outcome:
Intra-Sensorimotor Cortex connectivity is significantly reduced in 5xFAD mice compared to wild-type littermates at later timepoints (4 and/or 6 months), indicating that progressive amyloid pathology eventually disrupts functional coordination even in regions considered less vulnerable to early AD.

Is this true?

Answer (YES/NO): NO